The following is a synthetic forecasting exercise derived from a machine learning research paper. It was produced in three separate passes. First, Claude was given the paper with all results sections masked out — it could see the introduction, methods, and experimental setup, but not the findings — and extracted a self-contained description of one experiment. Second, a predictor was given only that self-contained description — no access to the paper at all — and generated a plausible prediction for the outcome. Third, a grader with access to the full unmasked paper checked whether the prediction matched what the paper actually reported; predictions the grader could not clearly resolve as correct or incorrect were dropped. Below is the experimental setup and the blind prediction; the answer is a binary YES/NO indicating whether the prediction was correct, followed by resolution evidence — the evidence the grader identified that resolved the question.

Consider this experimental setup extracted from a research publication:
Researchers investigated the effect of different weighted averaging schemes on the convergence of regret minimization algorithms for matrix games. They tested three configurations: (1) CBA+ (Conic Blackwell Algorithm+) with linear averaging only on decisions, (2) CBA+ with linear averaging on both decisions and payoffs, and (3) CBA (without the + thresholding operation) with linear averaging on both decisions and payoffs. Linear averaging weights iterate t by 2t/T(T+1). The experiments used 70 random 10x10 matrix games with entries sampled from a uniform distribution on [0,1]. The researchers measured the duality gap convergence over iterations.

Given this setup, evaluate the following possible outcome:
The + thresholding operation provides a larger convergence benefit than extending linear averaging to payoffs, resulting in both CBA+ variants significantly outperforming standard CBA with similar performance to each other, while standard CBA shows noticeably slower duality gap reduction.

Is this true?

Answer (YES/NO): NO